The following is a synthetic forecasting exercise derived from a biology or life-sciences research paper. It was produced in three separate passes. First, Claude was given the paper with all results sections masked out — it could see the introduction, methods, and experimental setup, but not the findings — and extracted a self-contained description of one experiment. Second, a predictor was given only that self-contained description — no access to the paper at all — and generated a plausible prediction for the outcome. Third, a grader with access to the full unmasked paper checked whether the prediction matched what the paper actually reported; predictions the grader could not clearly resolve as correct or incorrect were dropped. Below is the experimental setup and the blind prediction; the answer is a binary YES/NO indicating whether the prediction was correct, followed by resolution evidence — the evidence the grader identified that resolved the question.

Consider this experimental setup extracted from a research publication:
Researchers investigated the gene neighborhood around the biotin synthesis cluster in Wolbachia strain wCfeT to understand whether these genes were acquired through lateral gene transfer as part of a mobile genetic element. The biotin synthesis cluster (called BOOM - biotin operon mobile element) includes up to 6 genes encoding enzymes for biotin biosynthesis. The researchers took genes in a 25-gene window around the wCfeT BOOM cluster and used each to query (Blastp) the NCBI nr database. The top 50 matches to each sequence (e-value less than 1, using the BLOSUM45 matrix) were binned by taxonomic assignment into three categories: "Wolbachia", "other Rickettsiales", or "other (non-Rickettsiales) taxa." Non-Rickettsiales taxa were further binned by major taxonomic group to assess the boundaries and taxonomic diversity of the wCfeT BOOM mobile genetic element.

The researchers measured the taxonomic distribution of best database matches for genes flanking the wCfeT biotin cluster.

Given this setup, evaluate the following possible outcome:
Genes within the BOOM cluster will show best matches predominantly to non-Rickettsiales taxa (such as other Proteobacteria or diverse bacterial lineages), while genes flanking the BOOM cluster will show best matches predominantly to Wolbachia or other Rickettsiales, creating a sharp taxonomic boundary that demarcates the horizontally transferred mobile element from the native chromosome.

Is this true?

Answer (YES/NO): NO